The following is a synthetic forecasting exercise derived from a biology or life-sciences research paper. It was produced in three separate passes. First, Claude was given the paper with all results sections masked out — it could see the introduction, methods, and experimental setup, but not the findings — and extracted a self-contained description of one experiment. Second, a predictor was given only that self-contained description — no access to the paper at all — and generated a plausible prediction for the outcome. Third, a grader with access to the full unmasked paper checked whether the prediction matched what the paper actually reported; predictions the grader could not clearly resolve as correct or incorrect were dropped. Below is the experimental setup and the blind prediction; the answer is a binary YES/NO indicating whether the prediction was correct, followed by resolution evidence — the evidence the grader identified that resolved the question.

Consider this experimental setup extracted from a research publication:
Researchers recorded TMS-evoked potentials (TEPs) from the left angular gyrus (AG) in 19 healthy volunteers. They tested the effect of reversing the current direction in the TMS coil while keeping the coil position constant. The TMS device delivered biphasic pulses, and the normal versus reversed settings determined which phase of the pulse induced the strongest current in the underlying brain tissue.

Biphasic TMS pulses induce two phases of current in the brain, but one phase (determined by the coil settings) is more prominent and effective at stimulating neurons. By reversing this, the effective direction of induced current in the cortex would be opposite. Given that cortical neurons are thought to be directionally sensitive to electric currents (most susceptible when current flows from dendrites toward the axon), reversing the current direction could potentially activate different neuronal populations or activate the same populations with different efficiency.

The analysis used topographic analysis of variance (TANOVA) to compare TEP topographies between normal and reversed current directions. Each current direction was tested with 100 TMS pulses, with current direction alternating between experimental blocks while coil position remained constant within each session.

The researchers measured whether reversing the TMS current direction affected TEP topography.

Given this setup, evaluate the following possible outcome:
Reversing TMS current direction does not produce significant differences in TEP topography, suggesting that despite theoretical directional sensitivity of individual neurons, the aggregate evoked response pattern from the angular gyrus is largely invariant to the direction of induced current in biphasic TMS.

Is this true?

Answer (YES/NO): YES